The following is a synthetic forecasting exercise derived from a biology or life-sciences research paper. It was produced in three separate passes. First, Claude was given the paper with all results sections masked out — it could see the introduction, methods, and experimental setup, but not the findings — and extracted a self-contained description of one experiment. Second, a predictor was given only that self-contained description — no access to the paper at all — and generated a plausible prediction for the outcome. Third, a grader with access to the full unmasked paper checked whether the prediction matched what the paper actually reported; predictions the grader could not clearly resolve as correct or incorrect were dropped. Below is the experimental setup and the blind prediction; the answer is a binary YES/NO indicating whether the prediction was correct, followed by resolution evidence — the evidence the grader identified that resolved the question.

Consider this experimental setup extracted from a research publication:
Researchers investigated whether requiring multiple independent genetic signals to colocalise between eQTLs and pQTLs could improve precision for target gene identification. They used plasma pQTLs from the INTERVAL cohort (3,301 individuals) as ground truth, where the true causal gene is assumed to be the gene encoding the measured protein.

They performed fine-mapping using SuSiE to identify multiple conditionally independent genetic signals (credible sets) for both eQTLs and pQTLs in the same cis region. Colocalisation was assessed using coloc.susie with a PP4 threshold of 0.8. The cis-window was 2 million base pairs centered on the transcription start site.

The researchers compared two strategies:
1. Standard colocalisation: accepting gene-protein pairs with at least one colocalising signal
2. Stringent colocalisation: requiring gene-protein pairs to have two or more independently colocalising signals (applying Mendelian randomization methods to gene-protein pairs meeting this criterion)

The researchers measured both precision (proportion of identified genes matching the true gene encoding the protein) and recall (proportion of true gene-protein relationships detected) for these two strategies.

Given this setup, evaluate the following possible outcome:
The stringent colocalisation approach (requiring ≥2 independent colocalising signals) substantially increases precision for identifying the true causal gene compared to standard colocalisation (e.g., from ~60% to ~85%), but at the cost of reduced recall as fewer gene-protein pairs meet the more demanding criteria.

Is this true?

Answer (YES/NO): NO